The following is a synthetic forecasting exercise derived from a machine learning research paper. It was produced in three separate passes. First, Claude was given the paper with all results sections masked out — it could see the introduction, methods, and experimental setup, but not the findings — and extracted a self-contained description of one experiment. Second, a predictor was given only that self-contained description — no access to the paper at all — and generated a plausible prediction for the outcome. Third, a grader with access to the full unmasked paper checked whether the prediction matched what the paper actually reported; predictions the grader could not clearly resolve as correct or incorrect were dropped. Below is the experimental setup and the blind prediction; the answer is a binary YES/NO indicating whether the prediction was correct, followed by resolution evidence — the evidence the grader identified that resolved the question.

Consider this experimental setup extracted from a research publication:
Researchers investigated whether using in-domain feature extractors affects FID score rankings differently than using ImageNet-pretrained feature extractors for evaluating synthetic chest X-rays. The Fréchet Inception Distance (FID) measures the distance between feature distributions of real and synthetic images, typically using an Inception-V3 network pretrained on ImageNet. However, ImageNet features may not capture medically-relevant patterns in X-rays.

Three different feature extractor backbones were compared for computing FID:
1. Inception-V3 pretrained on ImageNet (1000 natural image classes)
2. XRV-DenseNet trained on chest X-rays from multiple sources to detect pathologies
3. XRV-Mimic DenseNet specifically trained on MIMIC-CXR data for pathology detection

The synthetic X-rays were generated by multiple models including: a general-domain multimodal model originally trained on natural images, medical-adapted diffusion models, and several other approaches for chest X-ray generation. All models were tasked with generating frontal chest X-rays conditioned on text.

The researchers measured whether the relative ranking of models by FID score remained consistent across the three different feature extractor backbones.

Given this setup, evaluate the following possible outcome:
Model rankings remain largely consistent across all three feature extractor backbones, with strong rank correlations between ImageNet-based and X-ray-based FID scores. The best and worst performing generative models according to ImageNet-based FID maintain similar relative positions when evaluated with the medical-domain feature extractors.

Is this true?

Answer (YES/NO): YES